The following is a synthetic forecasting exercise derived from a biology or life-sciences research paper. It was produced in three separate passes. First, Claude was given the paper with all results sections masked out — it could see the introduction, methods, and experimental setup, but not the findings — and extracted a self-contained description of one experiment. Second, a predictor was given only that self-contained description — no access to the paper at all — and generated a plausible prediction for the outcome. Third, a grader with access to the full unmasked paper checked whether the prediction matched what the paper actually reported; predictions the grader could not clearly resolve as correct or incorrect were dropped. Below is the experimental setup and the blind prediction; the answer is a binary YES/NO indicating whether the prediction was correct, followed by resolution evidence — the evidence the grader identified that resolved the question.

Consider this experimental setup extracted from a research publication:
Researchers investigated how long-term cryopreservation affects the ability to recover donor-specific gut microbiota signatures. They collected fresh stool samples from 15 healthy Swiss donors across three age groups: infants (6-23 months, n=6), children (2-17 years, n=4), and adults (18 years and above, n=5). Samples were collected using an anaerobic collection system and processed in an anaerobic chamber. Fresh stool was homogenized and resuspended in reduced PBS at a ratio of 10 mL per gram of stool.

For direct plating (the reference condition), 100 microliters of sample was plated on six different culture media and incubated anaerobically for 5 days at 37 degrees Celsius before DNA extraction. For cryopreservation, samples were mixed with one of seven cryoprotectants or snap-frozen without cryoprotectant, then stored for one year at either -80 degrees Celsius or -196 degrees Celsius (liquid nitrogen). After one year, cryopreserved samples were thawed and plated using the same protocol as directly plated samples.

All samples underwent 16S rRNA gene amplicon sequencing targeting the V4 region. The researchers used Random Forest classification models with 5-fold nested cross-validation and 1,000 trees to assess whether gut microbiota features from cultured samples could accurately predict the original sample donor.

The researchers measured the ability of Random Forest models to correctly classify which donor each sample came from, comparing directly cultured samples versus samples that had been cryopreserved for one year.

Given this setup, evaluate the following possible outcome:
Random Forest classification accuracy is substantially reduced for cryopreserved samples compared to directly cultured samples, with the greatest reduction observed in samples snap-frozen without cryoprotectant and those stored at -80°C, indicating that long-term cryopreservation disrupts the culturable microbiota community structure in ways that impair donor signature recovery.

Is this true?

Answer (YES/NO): NO